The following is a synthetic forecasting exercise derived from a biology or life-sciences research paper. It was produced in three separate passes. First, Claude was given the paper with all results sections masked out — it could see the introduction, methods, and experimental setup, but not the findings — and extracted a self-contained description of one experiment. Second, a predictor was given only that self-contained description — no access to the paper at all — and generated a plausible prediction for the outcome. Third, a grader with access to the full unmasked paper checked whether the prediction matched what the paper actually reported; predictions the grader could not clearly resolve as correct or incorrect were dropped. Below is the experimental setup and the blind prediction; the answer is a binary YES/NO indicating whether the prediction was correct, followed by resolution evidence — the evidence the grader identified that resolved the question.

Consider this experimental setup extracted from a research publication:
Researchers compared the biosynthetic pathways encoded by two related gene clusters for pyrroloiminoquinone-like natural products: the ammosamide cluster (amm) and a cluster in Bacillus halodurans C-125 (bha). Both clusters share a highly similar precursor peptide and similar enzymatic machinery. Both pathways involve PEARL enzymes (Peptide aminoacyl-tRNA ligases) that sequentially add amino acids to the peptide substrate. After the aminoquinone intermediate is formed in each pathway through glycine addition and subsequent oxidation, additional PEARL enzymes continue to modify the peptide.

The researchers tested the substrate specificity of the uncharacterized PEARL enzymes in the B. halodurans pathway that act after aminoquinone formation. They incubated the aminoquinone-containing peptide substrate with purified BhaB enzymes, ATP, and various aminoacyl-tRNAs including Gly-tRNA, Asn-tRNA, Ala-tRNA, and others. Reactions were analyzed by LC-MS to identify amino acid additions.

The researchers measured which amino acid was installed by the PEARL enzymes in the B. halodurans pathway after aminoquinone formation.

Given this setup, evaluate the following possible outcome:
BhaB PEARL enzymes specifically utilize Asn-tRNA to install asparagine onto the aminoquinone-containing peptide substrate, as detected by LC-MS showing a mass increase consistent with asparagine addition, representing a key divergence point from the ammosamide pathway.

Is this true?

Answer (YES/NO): YES